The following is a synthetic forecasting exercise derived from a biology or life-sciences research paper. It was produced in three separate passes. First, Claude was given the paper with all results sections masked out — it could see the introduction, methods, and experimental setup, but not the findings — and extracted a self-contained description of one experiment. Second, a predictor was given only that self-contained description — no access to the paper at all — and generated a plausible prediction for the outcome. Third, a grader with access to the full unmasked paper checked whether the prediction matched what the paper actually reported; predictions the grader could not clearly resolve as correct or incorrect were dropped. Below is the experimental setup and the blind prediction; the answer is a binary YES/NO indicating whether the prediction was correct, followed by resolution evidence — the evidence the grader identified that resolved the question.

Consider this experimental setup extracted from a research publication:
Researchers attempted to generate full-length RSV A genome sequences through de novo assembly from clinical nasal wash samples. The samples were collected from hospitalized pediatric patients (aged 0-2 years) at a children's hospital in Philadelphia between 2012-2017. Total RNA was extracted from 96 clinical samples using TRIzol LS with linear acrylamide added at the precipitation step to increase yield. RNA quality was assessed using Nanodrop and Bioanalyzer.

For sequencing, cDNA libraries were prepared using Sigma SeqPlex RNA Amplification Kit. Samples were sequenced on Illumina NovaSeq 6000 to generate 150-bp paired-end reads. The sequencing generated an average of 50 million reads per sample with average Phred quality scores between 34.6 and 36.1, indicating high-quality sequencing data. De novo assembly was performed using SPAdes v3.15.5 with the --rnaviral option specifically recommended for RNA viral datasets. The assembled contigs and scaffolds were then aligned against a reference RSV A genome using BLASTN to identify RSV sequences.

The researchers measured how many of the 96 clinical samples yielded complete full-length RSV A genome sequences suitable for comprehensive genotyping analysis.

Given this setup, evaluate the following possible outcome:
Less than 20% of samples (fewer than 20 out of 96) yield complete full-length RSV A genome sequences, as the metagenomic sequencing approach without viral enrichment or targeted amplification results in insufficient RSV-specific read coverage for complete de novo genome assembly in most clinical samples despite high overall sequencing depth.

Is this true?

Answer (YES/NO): NO